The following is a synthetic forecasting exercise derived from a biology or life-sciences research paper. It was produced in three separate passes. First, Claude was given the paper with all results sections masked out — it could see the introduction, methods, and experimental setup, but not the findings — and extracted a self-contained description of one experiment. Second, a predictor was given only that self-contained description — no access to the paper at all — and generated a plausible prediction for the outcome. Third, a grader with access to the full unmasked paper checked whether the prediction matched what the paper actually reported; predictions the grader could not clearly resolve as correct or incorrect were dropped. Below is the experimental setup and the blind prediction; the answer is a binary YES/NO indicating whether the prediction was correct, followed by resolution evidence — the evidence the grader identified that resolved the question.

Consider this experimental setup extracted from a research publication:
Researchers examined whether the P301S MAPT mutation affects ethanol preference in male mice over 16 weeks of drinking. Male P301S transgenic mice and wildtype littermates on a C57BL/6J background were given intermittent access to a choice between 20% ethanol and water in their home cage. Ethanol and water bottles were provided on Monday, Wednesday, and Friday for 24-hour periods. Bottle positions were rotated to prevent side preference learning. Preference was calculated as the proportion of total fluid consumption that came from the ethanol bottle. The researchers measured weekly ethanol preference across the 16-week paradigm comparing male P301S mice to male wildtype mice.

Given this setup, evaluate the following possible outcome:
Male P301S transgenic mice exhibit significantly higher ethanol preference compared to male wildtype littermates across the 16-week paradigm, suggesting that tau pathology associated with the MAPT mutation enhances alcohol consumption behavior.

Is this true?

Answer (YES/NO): NO